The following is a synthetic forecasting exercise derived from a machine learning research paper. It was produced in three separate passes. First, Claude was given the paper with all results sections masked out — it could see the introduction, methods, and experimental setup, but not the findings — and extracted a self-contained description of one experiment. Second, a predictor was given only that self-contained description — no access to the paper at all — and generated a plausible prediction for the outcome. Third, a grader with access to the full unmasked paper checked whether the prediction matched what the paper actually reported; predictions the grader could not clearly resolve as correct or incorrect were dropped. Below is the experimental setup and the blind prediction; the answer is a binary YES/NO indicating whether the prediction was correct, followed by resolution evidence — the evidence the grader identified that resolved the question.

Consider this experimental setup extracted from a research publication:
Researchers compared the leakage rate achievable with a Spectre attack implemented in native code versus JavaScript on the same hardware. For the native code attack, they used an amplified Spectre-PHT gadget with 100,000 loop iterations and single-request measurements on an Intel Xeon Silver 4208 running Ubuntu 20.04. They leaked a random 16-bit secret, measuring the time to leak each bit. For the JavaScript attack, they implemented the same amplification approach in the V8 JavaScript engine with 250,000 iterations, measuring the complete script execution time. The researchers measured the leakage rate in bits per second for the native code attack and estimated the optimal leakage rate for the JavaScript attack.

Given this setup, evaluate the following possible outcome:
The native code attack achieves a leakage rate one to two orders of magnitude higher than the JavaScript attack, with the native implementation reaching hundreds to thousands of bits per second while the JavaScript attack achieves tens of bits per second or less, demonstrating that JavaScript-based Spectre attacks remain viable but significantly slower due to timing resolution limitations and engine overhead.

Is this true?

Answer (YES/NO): NO